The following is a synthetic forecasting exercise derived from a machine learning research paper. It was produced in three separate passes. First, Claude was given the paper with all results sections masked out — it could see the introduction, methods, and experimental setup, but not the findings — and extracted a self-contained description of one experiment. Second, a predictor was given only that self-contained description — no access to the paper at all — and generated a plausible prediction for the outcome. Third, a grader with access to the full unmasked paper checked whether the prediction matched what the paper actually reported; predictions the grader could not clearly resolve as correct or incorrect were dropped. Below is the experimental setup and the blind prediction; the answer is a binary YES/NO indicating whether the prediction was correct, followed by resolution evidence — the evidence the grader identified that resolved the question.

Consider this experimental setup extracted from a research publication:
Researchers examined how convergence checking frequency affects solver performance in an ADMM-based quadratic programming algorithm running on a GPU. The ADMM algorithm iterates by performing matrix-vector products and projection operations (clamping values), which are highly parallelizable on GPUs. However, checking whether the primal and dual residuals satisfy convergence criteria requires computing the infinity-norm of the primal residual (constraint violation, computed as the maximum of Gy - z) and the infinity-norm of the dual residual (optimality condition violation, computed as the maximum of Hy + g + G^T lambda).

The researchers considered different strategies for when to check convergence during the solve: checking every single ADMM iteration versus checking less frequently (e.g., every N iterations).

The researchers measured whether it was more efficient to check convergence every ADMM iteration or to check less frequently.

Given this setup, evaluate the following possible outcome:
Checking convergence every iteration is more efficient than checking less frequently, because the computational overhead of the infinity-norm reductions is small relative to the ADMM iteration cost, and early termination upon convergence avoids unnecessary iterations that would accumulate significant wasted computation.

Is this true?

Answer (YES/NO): NO